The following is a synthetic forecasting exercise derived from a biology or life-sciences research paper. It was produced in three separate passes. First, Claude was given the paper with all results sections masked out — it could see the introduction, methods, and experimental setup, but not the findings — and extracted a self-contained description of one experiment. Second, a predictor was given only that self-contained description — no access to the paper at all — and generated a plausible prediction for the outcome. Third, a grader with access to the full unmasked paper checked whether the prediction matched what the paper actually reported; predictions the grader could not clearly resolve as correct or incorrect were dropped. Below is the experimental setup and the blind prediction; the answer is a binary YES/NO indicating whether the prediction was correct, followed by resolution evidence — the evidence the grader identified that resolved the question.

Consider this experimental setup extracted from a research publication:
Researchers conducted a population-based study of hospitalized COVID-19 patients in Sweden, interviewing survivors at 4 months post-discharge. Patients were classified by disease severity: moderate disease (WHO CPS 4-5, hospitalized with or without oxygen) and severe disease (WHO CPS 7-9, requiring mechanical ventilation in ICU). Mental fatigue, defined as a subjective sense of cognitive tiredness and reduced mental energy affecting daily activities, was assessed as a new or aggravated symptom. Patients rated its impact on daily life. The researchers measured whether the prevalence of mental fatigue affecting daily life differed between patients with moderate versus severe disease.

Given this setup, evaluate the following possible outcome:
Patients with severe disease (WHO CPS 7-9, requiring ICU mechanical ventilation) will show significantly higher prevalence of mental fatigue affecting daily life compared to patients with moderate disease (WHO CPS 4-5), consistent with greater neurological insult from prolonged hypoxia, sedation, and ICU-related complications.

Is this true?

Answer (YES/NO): NO